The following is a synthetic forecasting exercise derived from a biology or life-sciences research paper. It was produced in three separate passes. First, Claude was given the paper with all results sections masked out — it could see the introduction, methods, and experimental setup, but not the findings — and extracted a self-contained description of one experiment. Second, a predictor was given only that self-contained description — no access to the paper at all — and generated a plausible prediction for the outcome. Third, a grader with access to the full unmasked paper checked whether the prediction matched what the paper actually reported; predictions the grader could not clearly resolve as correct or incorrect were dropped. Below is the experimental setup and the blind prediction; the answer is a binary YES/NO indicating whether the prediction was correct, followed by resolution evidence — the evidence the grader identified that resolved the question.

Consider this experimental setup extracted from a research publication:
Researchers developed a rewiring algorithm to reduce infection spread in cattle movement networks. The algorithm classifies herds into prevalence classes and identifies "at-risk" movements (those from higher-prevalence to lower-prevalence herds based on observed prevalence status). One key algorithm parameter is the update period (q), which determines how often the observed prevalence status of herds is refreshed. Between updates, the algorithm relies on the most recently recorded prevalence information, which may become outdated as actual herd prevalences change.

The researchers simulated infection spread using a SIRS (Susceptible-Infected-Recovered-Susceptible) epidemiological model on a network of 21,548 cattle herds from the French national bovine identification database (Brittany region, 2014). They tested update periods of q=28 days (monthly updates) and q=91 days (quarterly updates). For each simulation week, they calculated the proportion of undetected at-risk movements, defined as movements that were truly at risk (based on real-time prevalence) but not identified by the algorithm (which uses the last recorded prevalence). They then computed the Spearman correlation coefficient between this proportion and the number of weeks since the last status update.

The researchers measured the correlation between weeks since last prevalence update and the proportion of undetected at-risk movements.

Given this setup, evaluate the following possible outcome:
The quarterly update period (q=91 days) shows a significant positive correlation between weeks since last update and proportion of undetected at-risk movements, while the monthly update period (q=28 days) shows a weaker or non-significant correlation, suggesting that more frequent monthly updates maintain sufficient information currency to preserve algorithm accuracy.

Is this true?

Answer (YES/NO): YES